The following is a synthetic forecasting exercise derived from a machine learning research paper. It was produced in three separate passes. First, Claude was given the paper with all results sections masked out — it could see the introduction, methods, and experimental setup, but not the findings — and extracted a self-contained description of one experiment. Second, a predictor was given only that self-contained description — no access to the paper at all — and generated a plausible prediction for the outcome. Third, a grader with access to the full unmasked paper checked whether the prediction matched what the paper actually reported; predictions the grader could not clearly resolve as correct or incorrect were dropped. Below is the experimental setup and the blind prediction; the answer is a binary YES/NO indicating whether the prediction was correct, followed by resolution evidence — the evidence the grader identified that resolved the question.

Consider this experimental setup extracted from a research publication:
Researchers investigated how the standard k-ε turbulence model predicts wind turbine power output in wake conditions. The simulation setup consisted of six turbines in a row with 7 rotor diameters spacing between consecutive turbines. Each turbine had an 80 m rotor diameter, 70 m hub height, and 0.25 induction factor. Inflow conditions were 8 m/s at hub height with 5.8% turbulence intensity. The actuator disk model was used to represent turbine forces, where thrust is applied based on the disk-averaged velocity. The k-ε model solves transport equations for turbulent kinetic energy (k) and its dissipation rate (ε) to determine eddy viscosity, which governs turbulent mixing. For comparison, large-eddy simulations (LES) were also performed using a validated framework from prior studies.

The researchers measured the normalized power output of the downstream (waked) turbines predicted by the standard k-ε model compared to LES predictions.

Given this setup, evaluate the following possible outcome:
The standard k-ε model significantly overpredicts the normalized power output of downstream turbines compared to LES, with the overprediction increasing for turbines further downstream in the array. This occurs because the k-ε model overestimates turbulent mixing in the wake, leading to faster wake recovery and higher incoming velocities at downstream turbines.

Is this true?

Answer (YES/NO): NO